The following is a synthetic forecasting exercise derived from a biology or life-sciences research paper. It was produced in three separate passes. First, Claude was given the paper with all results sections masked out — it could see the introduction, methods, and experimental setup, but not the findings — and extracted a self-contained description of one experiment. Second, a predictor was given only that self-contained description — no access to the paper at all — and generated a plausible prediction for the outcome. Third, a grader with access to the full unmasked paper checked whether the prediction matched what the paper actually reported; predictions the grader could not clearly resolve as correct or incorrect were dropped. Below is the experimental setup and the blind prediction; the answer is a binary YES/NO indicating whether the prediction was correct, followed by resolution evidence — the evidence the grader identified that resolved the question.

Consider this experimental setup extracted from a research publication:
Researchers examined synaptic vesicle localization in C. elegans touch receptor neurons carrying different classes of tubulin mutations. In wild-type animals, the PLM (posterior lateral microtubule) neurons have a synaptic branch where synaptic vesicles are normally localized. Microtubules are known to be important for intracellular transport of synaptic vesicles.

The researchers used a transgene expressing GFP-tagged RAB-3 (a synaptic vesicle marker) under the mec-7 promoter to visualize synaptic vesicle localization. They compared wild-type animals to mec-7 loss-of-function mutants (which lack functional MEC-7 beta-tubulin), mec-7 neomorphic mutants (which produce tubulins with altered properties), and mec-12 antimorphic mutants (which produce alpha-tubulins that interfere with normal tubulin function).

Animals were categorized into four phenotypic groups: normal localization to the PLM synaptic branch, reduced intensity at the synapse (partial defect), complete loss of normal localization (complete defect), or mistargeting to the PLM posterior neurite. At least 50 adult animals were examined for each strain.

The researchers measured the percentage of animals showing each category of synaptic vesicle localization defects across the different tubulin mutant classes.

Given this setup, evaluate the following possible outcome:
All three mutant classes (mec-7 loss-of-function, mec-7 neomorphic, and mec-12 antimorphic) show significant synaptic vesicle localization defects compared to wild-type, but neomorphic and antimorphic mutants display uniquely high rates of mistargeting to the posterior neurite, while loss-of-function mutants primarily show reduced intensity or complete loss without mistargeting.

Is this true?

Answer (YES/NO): NO